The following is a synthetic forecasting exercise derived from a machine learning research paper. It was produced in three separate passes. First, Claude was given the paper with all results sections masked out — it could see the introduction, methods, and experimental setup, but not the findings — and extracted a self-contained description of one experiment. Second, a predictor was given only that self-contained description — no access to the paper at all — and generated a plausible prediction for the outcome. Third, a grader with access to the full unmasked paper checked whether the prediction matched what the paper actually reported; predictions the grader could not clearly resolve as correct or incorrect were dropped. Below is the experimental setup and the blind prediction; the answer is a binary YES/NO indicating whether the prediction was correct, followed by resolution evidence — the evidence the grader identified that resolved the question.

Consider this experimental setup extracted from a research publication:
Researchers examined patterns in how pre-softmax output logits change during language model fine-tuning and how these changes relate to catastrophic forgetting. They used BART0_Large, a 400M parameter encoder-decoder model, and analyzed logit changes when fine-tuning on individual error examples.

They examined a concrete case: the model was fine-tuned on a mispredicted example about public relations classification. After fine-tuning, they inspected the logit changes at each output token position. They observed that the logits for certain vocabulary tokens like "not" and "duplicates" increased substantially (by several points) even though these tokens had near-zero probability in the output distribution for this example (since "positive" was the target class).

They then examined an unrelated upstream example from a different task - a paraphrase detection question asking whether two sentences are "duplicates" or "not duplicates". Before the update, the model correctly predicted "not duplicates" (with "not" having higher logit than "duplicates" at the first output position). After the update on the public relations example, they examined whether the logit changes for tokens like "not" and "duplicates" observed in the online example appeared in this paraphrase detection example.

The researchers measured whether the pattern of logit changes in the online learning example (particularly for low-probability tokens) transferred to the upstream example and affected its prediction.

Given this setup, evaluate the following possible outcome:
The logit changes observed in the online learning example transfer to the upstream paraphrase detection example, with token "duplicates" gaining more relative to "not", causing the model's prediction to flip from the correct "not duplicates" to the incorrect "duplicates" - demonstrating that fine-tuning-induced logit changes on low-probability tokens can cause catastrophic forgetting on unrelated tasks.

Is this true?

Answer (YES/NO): YES